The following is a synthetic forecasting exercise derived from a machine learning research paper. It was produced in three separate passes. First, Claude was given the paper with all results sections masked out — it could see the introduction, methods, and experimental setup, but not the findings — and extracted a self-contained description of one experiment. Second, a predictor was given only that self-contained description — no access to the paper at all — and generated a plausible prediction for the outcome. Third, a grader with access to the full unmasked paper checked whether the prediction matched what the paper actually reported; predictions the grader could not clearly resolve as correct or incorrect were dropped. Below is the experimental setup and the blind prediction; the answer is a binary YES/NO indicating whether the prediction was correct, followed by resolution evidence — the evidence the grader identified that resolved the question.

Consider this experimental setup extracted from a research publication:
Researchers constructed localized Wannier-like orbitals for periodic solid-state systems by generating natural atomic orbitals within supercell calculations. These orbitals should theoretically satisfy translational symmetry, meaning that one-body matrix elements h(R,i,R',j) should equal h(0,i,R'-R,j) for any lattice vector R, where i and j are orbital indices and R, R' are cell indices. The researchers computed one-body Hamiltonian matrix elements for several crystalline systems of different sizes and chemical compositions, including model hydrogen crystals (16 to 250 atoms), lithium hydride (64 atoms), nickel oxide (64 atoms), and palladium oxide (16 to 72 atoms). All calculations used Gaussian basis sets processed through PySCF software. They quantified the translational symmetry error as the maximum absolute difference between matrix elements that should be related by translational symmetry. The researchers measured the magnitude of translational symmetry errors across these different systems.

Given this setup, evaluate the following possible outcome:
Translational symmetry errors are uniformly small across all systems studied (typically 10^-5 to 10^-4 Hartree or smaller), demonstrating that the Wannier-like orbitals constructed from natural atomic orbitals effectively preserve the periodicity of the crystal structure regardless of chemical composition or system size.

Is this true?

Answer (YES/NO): NO